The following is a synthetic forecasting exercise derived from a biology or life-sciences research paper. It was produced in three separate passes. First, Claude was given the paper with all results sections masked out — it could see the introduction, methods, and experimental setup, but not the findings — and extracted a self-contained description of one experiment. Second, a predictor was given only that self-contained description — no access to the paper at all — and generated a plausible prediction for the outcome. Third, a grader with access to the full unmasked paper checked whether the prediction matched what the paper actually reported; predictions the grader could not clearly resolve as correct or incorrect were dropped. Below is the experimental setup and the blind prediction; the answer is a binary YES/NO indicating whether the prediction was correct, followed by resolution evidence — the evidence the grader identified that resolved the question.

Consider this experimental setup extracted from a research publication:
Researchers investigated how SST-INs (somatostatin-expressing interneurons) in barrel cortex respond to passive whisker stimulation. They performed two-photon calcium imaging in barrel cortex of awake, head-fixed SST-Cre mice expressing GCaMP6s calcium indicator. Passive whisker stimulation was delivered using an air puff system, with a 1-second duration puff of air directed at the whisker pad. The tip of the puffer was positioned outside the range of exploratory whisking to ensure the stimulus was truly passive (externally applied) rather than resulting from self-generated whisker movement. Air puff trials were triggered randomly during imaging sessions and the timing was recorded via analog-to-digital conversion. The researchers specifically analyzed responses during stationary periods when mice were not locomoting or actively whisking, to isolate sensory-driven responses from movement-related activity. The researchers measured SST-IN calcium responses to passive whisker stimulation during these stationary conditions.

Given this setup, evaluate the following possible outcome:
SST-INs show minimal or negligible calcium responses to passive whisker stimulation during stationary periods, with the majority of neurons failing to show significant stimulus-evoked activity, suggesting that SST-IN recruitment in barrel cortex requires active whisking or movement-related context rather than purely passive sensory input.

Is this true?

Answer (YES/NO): NO